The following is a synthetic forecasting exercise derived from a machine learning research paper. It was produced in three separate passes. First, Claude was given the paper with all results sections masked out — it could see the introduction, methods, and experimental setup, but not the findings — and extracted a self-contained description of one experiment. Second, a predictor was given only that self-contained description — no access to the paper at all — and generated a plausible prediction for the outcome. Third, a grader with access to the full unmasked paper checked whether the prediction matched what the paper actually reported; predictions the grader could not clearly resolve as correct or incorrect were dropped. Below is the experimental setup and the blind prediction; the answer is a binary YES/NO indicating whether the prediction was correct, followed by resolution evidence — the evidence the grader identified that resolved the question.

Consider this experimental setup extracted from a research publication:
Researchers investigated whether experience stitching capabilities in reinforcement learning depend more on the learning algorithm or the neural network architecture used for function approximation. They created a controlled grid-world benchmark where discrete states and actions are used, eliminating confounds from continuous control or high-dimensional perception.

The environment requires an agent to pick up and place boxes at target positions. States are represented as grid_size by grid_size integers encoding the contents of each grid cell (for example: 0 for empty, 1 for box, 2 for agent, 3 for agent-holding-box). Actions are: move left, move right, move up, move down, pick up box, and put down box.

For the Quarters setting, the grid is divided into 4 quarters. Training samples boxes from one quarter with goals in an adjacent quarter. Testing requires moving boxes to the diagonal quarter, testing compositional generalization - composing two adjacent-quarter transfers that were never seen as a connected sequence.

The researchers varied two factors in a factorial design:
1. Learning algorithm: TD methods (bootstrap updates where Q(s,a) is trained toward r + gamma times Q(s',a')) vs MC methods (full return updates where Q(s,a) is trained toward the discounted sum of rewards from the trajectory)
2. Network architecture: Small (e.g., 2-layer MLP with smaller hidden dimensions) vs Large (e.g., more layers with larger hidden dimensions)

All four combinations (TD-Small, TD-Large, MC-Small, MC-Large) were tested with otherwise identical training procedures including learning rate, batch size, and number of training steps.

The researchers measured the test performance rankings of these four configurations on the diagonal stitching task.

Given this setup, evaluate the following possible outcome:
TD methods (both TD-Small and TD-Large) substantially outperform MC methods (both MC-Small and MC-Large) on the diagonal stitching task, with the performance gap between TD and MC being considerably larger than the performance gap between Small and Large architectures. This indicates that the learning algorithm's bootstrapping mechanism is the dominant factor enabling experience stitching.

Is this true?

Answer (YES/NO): NO